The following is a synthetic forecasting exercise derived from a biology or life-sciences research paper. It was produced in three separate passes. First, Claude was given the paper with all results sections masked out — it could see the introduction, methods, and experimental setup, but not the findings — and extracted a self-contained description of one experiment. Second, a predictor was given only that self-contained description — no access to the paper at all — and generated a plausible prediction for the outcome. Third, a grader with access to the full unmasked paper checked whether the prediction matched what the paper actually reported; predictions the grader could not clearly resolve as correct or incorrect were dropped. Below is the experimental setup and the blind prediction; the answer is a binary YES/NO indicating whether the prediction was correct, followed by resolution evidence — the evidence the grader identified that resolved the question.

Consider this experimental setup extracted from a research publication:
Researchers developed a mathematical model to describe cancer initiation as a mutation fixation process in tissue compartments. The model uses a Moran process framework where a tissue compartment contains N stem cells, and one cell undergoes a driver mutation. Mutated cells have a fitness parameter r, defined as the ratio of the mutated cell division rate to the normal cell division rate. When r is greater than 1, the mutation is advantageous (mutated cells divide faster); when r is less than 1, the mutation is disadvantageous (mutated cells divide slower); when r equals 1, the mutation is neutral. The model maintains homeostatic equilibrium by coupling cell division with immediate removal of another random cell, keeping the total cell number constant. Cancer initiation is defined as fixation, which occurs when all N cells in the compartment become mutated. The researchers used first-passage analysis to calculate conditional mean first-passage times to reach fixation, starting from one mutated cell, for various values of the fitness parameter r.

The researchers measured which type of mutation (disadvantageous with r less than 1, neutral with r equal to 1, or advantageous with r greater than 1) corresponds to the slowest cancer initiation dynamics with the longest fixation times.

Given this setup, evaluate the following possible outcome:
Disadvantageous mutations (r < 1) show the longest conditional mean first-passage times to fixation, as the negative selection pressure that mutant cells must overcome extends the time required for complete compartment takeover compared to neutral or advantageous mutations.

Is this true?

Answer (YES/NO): NO